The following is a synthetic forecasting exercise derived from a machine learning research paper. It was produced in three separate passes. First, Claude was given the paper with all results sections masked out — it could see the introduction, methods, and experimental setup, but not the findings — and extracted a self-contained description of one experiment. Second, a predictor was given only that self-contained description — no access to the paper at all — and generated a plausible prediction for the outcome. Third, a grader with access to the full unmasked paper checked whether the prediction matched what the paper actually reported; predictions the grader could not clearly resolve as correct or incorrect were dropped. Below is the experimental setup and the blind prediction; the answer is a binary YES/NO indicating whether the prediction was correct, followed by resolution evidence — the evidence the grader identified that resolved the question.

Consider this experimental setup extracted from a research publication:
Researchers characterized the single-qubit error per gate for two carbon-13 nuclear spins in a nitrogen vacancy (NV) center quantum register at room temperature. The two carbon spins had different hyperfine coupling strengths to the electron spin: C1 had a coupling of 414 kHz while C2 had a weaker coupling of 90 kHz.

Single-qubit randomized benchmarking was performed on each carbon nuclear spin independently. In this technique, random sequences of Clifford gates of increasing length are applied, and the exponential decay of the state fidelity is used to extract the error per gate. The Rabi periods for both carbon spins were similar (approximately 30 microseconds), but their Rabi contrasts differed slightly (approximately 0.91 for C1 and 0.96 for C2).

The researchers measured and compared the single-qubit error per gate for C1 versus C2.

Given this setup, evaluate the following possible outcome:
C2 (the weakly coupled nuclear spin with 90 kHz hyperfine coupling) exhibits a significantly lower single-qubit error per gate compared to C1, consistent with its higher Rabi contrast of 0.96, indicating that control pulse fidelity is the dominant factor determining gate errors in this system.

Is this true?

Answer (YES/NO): NO